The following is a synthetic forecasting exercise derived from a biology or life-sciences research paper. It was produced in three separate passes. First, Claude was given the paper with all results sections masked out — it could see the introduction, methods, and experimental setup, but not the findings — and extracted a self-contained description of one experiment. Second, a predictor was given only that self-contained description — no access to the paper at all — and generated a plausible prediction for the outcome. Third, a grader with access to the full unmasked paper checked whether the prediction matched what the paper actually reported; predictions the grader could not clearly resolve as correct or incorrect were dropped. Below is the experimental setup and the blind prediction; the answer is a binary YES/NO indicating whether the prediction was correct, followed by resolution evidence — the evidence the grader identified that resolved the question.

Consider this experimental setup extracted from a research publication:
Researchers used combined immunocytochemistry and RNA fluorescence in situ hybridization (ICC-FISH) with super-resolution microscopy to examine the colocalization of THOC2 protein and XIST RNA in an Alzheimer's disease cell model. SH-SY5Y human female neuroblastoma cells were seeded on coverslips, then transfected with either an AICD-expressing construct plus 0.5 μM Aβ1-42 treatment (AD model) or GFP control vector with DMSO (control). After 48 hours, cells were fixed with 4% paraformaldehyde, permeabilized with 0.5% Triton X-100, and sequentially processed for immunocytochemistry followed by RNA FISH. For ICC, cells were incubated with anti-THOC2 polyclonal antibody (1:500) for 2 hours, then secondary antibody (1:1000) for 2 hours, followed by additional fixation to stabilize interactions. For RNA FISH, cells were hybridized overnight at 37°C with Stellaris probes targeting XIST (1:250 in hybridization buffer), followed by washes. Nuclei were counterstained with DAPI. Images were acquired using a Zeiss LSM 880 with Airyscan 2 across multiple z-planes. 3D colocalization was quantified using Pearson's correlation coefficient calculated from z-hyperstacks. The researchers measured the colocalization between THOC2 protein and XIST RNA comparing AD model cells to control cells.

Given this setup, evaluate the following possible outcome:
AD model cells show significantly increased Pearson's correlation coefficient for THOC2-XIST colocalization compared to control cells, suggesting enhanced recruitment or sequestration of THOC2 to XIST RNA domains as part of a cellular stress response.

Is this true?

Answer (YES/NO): YES